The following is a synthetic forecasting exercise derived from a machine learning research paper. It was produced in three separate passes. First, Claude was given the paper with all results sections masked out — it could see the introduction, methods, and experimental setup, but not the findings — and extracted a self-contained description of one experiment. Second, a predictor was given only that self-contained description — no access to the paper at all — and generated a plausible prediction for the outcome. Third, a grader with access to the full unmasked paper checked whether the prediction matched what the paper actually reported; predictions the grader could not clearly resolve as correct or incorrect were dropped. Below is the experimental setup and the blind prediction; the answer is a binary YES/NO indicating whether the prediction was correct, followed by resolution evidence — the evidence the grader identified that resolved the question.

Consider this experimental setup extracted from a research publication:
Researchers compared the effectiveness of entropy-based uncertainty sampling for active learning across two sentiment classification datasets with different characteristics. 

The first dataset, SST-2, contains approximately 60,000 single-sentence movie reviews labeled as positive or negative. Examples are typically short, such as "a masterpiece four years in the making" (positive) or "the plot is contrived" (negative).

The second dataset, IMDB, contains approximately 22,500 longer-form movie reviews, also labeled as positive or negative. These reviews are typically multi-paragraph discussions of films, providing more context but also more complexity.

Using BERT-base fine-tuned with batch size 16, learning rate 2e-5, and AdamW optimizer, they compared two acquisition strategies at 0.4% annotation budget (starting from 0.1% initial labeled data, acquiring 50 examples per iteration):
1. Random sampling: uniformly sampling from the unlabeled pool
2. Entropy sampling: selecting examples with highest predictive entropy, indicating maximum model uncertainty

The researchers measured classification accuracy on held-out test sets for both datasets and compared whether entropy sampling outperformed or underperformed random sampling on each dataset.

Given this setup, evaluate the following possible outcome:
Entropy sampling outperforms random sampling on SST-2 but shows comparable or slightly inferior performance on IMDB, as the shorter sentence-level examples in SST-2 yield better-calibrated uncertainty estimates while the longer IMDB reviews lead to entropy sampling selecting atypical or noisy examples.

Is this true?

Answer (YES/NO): YES